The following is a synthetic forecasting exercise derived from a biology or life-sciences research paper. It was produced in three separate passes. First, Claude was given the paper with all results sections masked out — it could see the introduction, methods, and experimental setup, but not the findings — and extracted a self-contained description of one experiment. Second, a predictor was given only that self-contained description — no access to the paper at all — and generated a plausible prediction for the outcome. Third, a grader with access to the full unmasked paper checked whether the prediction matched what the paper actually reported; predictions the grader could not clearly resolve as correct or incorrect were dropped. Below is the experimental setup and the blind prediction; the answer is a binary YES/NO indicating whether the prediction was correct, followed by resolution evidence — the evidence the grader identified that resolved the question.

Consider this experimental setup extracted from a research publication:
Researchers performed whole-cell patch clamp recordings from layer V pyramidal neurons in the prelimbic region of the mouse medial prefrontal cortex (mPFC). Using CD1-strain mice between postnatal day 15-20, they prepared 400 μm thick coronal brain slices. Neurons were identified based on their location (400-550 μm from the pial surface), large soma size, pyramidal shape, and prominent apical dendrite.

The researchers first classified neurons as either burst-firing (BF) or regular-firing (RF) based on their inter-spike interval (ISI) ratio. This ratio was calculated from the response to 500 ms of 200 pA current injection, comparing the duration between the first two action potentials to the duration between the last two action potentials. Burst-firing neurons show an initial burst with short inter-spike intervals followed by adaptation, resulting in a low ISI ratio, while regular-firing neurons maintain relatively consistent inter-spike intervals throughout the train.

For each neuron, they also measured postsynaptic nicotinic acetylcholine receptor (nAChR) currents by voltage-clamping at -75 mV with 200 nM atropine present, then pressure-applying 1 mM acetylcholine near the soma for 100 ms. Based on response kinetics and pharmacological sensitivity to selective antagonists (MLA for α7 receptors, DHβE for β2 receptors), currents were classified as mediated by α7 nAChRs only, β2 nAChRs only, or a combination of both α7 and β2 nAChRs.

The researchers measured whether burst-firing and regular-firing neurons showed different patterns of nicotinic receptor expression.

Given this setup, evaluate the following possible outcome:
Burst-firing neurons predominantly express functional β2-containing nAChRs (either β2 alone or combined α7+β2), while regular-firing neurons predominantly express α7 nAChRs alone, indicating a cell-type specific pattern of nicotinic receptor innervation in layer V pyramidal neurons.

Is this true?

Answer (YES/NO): NO